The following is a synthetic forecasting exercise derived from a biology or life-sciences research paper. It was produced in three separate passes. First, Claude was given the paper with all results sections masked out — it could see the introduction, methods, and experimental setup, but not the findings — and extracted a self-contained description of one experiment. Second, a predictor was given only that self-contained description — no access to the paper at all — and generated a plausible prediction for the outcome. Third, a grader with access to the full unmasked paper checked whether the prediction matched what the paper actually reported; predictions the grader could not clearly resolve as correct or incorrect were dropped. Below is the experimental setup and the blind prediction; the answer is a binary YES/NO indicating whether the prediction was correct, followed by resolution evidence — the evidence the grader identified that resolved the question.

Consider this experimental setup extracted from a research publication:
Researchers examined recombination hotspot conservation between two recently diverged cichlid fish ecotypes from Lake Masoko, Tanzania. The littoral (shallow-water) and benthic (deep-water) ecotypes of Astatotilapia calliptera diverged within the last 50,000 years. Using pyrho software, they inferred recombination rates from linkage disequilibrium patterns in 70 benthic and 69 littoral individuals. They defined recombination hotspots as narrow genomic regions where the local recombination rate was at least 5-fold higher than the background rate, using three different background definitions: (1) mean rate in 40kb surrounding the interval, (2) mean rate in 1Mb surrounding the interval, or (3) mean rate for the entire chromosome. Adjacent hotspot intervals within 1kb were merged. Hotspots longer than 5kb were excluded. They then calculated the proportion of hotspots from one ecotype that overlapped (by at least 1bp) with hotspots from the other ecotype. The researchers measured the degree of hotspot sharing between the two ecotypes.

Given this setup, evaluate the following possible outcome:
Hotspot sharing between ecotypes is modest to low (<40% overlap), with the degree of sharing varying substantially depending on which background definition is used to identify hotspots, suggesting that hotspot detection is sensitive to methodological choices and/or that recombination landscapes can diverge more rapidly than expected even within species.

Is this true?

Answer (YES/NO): NO